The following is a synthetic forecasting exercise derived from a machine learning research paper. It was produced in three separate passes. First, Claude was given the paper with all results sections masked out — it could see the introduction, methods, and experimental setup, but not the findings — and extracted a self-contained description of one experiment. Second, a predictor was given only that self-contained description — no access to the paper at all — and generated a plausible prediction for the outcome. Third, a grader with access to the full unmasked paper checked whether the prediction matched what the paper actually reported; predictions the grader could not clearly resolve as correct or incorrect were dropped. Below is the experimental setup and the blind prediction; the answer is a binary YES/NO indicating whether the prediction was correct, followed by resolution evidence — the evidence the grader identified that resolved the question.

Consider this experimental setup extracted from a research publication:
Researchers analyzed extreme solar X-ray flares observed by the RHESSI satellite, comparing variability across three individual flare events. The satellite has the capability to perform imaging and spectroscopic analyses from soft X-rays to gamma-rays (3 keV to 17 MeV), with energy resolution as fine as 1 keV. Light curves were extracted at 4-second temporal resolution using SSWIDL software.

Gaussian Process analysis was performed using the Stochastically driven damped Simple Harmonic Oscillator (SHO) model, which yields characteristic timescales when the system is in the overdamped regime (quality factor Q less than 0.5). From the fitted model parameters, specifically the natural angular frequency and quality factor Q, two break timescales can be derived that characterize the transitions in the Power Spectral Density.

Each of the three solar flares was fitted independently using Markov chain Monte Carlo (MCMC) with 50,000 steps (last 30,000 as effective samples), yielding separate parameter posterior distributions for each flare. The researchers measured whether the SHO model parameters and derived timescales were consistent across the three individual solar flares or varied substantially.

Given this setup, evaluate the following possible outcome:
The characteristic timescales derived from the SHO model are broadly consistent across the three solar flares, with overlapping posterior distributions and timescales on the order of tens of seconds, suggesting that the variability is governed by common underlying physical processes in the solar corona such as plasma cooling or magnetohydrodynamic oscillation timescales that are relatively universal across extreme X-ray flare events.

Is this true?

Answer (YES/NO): NO